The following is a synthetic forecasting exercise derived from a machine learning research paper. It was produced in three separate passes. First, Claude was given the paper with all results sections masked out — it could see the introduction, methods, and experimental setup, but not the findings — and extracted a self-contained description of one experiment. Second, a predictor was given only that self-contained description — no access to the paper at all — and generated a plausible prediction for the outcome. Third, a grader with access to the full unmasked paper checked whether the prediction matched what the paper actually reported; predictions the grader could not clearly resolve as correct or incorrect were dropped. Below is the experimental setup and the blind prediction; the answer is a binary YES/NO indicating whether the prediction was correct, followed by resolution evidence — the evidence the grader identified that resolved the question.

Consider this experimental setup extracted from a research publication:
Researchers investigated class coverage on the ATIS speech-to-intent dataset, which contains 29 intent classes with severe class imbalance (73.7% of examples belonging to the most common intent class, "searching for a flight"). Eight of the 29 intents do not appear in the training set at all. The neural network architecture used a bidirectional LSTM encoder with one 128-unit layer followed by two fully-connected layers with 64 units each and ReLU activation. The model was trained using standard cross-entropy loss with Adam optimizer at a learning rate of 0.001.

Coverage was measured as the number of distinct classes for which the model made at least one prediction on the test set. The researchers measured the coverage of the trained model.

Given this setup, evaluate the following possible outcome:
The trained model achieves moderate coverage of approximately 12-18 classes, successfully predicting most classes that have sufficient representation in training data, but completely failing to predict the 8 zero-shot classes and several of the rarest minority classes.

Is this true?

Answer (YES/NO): NO